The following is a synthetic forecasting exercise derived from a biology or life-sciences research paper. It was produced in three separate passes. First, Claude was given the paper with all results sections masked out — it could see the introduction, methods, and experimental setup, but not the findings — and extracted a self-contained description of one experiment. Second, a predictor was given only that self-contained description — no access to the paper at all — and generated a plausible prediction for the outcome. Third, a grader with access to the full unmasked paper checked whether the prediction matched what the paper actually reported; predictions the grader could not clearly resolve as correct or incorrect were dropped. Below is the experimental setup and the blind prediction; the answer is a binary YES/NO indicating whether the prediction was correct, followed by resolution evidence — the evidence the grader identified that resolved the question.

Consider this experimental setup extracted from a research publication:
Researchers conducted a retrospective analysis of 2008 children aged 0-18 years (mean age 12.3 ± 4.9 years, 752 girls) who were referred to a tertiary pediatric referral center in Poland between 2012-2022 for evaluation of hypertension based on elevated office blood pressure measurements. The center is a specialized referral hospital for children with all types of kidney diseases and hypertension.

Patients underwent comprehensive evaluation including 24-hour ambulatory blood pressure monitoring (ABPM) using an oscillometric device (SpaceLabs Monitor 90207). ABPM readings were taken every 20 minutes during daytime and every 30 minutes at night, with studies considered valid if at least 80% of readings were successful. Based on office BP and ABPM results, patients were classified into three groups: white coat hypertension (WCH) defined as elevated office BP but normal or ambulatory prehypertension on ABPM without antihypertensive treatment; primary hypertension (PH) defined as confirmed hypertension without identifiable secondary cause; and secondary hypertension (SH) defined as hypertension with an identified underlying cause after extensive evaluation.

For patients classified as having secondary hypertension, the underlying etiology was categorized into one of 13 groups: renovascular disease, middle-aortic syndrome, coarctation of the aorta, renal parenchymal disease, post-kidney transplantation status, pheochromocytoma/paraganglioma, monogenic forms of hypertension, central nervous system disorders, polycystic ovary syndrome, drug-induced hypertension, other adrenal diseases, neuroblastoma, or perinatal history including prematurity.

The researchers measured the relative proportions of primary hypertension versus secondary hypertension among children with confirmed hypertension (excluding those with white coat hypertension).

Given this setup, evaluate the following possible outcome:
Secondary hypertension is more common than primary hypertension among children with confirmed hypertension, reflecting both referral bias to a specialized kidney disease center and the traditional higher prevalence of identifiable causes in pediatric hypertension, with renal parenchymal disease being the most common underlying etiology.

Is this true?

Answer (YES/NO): YES